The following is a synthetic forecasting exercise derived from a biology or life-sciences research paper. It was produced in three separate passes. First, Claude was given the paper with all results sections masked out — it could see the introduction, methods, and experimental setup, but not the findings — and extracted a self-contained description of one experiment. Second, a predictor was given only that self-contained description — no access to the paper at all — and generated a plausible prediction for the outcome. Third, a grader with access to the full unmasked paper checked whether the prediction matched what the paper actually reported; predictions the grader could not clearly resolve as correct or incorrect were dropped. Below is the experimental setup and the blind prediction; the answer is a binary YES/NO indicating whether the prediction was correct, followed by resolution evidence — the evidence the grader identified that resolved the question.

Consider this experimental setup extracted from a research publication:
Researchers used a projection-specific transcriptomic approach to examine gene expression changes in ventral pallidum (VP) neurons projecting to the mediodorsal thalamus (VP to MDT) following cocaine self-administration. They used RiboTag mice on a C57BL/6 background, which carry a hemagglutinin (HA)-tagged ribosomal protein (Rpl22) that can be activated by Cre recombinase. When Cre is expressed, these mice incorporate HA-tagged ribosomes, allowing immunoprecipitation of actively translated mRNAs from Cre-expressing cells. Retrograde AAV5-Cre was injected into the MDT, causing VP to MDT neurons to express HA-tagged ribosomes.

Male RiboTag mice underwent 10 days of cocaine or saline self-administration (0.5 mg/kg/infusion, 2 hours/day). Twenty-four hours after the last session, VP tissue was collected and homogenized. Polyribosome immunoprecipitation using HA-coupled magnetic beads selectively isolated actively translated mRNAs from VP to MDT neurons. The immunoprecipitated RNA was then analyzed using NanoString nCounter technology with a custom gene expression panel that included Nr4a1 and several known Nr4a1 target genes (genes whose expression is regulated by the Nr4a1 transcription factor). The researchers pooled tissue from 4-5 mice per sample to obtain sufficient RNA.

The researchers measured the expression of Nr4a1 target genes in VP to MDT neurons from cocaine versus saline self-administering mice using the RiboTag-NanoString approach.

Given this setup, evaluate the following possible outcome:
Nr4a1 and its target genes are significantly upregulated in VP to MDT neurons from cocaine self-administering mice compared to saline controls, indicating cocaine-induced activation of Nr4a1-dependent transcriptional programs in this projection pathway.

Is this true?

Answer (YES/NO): YES